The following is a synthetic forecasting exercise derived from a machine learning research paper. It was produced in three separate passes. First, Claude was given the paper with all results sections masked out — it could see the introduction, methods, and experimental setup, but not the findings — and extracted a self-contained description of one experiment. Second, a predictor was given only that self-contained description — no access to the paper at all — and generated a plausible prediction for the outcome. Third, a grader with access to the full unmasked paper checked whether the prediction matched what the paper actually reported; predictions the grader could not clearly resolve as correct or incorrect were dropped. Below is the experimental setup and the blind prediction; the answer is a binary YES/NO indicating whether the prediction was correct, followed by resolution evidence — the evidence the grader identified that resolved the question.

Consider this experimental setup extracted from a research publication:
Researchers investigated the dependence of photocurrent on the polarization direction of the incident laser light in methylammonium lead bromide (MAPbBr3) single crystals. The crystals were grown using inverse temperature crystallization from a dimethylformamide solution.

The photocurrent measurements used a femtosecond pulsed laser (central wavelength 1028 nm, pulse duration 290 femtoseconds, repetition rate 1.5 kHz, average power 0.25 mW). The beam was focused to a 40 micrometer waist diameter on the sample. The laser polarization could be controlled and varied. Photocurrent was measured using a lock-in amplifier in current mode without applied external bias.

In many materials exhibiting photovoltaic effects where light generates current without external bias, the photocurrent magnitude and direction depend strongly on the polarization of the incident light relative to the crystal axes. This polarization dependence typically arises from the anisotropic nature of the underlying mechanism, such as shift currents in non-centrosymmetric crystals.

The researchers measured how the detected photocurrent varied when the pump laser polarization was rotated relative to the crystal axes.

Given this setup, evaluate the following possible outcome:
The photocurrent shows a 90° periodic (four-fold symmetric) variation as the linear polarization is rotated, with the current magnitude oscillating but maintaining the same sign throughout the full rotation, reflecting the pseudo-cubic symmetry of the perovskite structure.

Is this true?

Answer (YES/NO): NO